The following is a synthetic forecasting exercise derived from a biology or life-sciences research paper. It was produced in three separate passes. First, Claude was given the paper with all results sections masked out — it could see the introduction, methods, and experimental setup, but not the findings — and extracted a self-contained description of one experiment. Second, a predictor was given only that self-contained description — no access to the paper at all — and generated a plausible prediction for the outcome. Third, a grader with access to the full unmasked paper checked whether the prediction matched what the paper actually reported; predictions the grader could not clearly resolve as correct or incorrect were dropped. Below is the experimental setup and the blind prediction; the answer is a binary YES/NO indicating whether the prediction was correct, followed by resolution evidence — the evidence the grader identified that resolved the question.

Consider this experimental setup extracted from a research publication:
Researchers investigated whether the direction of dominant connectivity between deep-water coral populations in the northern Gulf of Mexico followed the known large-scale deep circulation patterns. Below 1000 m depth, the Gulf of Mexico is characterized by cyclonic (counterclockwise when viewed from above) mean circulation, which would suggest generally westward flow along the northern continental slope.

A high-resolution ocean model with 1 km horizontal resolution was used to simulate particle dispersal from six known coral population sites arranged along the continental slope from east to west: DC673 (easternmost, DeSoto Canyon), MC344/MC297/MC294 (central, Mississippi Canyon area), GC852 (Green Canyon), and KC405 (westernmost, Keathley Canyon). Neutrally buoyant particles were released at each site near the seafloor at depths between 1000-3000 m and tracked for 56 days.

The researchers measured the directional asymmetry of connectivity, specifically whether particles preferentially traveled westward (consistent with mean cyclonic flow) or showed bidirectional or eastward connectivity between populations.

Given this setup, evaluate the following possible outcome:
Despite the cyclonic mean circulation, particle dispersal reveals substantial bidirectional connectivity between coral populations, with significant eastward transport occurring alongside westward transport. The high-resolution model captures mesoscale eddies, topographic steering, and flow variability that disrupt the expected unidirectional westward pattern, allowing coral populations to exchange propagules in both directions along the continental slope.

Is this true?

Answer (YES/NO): NO